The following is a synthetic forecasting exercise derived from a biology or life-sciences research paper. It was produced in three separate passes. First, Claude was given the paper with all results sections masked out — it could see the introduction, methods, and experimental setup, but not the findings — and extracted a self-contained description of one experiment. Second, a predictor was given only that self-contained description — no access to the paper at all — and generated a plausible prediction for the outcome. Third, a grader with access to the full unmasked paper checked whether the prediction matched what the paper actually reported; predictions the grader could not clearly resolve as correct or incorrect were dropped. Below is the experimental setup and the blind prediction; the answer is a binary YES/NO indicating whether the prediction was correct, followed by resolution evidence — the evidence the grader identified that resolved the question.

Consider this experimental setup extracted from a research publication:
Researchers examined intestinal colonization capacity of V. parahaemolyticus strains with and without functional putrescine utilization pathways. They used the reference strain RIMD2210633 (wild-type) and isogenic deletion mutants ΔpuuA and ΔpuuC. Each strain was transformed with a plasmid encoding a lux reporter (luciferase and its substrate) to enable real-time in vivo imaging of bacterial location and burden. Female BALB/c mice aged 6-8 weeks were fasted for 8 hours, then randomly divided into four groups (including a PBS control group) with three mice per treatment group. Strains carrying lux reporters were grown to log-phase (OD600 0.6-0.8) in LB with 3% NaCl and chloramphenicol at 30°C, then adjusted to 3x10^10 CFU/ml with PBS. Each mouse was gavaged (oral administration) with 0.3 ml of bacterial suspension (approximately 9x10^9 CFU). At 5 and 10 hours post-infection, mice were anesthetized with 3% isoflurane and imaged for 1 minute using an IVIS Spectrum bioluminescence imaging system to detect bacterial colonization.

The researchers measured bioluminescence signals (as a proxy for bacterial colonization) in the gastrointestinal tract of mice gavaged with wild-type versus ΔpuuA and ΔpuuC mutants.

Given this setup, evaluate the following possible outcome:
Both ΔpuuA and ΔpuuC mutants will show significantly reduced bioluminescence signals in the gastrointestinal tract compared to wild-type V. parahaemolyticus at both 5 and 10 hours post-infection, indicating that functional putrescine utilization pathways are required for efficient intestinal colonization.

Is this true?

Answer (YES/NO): NO